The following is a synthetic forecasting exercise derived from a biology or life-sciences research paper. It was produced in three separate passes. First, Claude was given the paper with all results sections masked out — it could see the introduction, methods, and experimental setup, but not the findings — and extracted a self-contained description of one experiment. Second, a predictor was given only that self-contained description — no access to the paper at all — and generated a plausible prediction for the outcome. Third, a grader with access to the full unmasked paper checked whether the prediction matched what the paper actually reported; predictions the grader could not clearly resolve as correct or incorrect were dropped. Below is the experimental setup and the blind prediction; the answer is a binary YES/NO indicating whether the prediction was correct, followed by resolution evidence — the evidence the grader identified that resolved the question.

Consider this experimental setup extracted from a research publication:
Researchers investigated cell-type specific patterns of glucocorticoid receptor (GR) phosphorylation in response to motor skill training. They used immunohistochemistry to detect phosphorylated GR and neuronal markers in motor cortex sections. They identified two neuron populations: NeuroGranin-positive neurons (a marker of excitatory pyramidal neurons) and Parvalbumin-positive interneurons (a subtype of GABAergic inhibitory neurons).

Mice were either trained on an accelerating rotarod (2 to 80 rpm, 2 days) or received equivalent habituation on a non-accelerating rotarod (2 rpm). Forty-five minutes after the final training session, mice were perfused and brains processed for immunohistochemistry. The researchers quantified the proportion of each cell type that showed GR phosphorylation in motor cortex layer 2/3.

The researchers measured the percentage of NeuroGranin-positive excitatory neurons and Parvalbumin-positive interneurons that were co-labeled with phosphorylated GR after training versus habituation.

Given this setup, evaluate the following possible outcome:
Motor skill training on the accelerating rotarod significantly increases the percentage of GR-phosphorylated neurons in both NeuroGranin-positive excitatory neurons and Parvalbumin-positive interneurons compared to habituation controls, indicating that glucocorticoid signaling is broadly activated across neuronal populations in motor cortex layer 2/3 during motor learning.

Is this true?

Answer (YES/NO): YES